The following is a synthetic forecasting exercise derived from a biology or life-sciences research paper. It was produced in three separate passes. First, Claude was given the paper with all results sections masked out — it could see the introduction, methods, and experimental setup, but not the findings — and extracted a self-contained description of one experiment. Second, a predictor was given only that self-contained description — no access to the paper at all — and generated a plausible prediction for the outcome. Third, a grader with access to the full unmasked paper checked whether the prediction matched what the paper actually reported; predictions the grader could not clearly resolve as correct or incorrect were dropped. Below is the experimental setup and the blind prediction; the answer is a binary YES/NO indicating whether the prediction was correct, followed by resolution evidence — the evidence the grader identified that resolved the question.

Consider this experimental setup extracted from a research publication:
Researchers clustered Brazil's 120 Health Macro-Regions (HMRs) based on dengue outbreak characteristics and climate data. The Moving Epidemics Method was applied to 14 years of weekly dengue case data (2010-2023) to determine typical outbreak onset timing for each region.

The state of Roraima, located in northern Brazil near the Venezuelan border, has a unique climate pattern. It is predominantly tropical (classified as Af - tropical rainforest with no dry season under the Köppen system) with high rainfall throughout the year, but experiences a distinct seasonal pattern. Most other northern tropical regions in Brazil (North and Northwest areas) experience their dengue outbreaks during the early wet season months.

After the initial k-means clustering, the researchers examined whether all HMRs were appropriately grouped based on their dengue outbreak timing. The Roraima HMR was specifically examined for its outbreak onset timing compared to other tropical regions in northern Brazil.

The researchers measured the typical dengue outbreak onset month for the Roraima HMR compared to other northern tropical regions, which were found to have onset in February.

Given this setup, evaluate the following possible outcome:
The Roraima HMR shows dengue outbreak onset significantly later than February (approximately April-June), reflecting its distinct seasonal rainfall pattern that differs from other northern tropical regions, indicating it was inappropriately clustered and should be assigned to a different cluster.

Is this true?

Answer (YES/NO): NO